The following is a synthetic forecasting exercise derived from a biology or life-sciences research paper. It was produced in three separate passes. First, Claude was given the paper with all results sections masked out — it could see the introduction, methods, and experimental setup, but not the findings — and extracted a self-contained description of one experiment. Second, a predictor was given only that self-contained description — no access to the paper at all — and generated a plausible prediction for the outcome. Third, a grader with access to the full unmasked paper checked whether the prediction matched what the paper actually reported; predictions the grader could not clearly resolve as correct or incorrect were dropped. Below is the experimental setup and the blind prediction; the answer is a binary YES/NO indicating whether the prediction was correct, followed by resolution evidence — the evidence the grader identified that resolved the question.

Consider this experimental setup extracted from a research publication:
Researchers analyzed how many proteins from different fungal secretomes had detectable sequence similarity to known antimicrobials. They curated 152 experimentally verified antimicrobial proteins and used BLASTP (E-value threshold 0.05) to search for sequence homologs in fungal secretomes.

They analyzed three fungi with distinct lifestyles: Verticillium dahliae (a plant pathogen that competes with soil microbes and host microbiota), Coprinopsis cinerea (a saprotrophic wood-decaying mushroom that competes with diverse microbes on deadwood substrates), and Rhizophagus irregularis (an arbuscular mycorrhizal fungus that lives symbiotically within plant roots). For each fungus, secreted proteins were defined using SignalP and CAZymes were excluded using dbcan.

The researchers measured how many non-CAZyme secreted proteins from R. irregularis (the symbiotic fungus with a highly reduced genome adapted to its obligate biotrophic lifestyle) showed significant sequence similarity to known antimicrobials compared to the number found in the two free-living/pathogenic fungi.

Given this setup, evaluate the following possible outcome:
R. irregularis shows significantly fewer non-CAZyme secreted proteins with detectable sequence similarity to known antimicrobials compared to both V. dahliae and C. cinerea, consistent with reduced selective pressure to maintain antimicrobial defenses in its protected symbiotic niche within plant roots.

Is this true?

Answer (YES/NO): NO